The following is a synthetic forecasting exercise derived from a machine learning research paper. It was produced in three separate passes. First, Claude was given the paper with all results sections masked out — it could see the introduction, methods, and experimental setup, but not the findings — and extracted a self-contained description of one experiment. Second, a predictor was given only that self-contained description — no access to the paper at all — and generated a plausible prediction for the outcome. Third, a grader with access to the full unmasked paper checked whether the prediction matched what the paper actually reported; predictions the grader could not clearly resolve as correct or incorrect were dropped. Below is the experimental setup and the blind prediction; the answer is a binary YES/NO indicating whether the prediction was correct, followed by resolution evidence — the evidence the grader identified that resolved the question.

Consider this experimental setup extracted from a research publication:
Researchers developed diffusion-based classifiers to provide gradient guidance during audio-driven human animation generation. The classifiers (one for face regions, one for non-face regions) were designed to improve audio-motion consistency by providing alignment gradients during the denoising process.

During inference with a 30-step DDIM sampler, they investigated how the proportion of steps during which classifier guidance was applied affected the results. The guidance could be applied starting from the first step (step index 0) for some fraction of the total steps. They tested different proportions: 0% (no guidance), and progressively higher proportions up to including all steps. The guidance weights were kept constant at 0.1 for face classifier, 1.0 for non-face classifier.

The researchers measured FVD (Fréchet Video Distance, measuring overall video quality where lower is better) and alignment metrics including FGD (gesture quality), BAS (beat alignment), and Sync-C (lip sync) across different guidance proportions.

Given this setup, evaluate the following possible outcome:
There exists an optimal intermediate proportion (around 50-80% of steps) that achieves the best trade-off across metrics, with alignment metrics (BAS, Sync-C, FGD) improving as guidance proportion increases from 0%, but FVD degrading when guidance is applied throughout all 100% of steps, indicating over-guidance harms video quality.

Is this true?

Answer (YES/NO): NO